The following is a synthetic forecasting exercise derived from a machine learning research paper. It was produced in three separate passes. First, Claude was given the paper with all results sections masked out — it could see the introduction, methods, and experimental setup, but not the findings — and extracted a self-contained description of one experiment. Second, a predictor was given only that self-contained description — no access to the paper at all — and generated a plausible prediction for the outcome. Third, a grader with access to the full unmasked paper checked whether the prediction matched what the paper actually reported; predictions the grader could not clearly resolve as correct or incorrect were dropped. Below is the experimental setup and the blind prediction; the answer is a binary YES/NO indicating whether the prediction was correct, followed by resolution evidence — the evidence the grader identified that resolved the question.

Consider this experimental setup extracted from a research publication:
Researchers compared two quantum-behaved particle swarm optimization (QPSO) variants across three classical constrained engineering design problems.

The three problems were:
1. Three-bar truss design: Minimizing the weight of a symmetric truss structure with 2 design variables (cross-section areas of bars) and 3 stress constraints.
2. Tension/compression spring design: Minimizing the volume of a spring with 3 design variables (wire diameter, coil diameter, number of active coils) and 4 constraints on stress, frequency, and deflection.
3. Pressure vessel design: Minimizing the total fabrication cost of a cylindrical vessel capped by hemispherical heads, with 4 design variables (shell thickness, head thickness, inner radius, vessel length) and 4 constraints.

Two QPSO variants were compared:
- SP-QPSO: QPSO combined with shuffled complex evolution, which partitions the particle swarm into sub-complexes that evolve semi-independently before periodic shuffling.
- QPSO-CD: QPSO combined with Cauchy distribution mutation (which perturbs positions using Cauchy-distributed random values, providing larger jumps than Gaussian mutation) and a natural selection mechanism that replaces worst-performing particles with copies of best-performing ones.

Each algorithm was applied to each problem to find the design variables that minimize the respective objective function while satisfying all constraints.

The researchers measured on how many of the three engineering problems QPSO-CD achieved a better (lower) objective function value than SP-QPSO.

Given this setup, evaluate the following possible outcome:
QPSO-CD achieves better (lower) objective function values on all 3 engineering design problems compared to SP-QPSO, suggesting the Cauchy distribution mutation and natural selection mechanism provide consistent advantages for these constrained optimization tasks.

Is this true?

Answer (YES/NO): NO